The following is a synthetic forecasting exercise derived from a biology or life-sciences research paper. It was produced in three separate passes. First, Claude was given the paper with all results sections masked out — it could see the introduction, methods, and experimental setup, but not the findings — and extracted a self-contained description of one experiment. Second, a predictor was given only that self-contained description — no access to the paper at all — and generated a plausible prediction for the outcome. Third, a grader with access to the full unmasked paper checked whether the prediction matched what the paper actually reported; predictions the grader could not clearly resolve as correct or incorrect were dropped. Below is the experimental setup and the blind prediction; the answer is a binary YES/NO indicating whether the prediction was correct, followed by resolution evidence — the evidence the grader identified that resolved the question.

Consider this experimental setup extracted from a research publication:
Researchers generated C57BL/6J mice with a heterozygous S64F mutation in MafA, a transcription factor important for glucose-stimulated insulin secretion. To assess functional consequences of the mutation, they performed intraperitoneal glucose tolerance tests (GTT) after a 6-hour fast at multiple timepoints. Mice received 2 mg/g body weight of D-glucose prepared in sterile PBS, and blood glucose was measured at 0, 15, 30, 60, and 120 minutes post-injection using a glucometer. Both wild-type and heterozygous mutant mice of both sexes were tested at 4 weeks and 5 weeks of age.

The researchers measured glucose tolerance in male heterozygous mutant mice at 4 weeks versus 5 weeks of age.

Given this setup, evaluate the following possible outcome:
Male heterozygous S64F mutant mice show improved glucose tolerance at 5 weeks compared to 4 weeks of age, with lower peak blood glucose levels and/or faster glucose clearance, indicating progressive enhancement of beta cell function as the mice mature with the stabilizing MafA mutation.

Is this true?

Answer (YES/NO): NO